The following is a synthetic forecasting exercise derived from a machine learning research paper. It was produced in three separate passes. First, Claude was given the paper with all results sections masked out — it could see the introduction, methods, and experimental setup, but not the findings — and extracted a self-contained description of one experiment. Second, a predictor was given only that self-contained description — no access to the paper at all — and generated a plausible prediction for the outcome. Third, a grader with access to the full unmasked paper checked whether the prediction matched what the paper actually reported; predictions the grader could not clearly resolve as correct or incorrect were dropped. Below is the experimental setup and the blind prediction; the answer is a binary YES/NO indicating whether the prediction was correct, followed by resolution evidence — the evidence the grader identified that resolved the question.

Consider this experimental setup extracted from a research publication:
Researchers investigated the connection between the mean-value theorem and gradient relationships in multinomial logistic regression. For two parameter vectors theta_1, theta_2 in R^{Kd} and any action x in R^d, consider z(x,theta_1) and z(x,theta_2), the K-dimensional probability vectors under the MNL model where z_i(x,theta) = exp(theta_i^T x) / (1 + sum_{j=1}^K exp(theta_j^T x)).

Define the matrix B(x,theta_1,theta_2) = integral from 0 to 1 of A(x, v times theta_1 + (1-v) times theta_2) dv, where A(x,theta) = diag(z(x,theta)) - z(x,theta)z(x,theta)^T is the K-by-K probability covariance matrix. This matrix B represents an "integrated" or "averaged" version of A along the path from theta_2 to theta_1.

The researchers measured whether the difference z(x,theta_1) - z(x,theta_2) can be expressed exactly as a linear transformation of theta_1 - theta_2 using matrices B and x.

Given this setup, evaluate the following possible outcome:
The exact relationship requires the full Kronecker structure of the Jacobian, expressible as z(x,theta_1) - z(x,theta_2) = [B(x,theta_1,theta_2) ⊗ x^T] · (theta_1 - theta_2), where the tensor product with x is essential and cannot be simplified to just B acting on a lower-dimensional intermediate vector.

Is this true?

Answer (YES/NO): NO